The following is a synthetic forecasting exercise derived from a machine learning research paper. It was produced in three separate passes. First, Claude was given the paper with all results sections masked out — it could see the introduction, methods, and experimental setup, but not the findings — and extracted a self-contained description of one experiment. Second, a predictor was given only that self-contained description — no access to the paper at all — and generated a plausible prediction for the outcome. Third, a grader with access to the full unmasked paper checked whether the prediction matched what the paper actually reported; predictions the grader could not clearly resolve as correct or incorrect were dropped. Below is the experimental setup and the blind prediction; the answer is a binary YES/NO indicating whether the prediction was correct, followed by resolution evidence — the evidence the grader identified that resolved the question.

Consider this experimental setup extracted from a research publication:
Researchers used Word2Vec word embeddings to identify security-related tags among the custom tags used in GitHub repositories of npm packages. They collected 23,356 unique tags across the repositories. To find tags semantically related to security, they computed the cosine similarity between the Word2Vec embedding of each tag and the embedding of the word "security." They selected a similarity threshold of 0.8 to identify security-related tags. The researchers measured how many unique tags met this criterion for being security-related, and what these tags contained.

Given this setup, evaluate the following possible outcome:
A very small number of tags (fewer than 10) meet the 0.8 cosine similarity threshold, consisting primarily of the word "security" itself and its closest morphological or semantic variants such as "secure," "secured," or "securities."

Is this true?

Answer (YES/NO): NO